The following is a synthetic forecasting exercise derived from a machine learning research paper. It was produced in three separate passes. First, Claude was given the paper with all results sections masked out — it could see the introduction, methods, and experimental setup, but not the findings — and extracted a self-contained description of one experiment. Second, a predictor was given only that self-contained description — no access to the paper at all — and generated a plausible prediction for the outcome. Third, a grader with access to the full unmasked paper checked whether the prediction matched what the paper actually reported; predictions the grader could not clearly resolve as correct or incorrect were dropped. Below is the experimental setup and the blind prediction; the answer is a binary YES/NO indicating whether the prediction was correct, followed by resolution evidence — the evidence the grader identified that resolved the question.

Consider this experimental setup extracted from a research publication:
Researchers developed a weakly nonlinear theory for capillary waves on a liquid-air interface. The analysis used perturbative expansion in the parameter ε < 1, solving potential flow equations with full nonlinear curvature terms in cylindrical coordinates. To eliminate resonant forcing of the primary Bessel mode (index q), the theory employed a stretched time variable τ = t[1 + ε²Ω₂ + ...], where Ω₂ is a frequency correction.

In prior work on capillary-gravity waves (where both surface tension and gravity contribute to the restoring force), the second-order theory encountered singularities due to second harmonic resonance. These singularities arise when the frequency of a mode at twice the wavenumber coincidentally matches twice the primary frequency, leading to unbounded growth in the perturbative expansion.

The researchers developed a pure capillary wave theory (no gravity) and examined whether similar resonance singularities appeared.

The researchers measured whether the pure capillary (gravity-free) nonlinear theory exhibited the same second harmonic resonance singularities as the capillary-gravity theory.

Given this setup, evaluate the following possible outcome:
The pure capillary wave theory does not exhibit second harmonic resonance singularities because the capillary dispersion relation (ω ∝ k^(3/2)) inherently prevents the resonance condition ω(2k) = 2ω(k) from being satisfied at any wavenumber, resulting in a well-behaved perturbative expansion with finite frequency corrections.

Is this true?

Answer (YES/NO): YES